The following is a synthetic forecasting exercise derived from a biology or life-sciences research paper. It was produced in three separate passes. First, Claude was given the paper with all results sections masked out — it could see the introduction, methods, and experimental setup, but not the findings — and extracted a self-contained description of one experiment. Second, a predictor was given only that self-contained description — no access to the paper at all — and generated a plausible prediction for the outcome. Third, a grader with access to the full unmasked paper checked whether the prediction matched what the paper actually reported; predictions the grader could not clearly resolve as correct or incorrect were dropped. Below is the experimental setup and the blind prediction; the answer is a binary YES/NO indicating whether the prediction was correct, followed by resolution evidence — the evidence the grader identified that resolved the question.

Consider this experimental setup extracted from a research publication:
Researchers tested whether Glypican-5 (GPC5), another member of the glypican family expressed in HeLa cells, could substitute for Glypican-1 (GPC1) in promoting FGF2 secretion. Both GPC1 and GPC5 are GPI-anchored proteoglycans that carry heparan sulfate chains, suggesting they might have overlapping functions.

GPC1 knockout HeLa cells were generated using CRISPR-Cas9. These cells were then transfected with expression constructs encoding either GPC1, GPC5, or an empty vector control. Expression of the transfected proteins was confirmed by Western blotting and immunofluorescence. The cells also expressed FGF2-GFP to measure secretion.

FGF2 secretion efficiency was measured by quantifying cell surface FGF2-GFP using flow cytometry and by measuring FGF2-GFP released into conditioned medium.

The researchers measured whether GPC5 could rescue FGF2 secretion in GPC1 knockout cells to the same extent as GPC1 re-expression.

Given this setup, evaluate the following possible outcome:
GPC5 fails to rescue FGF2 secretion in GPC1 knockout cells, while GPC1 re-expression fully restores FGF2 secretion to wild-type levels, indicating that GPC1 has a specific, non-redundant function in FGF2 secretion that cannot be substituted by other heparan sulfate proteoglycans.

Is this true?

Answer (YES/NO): NO